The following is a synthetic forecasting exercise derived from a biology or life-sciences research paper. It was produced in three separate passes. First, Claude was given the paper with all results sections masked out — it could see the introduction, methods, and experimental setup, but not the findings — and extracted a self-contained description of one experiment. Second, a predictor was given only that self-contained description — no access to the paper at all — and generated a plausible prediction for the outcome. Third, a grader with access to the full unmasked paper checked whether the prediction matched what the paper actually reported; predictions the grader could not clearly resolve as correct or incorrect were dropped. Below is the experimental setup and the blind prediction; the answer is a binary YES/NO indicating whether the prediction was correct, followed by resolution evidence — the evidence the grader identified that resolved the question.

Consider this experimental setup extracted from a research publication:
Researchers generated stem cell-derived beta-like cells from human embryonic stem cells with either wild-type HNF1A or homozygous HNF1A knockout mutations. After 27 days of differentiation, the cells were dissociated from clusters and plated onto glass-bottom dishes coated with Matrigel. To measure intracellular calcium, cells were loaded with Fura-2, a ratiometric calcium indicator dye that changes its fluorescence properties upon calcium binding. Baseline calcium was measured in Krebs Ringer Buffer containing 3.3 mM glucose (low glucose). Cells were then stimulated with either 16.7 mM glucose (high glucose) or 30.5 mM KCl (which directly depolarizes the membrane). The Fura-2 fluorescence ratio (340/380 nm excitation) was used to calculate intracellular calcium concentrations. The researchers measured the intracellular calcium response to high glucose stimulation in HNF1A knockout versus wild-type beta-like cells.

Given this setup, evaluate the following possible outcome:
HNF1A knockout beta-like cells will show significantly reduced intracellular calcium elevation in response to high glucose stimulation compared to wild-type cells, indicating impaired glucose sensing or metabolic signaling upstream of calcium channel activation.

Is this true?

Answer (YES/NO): YES